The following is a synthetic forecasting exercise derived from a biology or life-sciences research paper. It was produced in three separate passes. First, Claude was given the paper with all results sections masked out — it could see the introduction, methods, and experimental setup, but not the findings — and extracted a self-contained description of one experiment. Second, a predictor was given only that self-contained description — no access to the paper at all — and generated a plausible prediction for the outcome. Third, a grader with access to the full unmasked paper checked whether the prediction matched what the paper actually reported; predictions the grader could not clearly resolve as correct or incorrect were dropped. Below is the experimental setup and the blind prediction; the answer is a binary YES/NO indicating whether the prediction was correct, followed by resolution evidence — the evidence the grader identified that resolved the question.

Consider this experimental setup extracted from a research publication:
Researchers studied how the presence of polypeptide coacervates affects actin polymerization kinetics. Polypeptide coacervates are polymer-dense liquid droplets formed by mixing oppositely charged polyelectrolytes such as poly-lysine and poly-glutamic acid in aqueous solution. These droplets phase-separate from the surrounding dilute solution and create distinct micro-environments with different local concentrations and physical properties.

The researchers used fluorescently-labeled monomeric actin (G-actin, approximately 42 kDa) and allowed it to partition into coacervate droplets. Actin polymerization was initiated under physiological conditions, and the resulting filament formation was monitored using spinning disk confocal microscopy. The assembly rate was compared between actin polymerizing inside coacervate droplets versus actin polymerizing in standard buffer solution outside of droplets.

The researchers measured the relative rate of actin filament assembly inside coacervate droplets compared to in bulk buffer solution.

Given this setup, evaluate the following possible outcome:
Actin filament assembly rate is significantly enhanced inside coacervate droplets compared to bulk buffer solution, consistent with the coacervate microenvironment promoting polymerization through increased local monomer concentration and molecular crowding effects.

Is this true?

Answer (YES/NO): YES